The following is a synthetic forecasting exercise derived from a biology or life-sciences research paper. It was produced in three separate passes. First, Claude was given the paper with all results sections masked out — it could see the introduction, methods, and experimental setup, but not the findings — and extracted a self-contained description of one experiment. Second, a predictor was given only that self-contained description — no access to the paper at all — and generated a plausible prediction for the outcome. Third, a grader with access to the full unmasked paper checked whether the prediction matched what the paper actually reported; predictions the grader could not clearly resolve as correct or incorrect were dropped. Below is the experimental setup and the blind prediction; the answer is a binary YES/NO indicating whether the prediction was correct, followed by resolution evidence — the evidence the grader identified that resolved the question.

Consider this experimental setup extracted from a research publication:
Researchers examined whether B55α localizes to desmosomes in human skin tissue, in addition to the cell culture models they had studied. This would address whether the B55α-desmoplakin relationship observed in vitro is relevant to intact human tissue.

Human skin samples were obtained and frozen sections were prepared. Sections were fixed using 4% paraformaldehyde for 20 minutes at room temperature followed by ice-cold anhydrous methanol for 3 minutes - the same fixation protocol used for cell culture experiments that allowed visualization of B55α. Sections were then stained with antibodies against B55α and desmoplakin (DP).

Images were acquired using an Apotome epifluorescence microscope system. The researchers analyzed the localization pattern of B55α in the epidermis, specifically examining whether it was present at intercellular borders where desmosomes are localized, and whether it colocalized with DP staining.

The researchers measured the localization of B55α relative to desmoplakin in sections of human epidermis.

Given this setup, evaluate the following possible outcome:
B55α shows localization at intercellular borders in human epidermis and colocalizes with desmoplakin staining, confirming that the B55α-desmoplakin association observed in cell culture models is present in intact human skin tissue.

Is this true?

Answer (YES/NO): YES